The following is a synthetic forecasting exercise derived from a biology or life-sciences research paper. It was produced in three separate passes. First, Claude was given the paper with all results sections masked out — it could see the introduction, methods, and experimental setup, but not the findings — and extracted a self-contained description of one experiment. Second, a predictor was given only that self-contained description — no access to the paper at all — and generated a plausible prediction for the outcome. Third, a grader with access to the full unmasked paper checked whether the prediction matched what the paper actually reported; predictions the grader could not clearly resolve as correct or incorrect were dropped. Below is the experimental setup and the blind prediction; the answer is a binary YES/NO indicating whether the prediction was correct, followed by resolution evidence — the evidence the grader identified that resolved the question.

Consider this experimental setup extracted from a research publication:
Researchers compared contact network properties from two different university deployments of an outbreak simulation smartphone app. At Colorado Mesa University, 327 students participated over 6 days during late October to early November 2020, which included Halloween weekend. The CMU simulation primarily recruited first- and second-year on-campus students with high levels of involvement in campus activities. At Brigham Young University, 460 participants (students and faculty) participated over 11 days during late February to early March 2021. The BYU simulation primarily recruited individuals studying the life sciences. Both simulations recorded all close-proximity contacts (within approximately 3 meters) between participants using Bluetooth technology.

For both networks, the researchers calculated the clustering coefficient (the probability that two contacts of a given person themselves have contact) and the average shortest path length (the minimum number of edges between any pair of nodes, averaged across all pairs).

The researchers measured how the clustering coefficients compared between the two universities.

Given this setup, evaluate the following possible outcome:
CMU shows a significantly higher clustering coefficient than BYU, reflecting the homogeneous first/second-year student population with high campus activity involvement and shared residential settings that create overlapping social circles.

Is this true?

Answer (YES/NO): NO